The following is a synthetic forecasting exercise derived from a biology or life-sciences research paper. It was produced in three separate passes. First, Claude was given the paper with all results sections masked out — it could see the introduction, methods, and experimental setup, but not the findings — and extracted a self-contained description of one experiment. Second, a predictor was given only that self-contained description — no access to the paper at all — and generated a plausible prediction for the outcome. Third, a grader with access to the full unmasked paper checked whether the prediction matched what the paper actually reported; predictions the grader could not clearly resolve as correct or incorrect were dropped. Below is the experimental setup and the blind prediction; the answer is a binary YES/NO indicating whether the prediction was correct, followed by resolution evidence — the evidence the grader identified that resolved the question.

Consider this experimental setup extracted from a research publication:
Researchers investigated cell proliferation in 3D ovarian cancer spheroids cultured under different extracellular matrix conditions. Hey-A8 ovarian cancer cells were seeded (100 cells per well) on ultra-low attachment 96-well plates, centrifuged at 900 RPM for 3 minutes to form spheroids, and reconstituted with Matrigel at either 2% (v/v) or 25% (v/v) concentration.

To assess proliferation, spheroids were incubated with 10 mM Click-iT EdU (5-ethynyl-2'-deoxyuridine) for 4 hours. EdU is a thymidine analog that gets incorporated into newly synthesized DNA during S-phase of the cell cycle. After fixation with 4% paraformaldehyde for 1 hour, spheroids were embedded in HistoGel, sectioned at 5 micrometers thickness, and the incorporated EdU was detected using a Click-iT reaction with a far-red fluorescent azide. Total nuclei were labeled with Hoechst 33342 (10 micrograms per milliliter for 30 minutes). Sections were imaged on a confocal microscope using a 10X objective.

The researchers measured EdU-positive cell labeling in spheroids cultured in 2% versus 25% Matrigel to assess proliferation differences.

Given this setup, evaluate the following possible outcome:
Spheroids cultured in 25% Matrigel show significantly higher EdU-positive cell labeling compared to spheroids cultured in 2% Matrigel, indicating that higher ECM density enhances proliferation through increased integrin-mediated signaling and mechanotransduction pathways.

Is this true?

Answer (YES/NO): NO